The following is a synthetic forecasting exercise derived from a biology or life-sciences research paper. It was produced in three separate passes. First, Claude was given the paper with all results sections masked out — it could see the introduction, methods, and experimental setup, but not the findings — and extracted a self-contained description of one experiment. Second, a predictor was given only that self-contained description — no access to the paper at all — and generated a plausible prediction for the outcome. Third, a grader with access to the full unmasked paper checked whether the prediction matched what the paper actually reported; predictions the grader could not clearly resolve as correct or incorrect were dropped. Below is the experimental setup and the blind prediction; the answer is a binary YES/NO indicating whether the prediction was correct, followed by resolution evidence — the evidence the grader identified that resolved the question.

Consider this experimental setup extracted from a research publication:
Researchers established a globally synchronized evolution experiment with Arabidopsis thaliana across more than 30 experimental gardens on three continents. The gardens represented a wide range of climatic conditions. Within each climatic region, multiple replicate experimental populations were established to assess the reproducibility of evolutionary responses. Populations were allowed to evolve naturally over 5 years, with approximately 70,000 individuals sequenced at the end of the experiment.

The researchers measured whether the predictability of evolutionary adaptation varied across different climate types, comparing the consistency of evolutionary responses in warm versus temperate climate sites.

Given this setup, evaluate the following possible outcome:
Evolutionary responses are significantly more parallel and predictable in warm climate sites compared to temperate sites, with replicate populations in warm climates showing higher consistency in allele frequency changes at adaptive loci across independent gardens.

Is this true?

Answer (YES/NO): NO